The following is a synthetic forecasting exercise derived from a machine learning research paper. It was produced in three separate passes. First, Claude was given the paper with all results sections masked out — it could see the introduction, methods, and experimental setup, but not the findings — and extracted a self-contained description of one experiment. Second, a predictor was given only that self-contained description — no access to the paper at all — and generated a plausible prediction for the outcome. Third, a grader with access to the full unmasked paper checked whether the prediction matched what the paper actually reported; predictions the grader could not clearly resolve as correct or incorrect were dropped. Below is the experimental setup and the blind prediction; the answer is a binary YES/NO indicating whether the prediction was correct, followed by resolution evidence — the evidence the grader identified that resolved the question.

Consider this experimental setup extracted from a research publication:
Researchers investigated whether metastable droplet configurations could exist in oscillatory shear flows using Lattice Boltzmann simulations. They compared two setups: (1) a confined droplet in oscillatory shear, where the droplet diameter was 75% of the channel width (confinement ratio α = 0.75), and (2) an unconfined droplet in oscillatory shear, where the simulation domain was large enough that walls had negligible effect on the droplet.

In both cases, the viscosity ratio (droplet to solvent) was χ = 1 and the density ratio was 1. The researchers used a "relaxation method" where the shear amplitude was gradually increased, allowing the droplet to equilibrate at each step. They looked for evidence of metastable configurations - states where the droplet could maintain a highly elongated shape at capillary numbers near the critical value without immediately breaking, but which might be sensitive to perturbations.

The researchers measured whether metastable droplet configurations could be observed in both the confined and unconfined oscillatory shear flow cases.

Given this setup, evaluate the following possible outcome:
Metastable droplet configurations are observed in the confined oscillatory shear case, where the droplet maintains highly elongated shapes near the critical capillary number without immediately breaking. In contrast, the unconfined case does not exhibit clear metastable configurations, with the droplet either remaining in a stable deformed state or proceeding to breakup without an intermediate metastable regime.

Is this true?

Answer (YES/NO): YES